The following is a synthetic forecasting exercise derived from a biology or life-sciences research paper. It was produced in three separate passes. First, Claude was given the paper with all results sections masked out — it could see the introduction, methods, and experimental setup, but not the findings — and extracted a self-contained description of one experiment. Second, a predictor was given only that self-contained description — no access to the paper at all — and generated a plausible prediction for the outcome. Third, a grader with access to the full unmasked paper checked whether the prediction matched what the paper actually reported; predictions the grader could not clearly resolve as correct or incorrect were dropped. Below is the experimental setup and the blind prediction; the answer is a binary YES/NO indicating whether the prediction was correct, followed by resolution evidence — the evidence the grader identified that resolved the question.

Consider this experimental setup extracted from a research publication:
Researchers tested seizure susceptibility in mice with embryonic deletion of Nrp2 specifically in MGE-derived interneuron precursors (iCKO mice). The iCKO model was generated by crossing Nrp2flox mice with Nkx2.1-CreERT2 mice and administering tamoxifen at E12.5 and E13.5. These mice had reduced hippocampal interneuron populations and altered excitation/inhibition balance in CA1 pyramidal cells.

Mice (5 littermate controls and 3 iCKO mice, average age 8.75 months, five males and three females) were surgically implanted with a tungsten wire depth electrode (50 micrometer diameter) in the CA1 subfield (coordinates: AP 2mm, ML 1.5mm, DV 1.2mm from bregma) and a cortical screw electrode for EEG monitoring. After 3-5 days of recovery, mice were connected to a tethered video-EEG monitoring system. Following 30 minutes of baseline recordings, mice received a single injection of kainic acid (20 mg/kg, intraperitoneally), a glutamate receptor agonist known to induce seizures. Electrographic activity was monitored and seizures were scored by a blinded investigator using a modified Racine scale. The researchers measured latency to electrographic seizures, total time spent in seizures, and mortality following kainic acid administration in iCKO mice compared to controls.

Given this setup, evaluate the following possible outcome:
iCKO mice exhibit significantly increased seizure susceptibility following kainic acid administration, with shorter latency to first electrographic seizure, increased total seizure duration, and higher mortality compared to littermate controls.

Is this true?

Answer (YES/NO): YES